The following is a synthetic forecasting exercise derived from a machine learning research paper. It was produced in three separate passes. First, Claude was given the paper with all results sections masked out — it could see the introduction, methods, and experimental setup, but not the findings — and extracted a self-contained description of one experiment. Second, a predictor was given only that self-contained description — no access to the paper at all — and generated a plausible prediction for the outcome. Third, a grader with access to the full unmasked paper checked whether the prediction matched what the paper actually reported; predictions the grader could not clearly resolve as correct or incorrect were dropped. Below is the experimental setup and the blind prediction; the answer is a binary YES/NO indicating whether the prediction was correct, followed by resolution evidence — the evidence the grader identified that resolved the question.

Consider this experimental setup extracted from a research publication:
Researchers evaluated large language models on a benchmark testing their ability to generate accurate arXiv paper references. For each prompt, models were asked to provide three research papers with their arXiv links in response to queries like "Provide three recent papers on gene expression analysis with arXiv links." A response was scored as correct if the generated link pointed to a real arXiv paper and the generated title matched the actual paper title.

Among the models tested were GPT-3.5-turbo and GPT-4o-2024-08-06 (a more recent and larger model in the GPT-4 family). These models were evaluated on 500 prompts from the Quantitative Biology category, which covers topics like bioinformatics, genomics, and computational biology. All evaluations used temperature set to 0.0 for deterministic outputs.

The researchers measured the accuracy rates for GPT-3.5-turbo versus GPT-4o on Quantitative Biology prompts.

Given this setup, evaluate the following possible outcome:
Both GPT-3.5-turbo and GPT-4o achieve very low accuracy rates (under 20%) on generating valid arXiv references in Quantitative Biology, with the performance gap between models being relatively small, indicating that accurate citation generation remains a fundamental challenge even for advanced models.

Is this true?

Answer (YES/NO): YES